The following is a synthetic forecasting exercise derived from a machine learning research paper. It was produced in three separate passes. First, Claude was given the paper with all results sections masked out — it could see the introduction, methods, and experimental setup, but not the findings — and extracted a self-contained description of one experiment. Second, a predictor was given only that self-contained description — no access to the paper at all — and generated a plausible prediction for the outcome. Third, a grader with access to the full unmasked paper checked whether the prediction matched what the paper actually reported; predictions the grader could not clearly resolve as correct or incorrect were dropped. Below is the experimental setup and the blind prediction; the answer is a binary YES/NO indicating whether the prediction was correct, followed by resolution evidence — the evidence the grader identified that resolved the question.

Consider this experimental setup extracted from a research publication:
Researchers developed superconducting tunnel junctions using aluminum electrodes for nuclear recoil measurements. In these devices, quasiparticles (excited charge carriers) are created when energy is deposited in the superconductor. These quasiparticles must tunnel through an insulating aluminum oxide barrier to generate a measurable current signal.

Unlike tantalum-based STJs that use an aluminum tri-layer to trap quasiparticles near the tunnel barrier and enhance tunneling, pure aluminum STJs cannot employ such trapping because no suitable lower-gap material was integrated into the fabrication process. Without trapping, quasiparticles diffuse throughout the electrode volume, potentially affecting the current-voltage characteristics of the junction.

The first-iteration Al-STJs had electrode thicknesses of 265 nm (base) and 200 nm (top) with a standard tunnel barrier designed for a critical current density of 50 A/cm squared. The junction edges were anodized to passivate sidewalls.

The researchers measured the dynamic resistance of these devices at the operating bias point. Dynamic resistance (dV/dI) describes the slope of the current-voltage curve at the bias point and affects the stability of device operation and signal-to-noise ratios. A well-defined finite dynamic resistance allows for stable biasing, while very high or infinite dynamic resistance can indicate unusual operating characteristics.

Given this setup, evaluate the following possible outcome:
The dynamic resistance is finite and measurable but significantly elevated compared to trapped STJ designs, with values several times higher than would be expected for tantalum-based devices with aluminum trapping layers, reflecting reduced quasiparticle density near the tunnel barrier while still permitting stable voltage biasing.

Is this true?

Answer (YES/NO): NO